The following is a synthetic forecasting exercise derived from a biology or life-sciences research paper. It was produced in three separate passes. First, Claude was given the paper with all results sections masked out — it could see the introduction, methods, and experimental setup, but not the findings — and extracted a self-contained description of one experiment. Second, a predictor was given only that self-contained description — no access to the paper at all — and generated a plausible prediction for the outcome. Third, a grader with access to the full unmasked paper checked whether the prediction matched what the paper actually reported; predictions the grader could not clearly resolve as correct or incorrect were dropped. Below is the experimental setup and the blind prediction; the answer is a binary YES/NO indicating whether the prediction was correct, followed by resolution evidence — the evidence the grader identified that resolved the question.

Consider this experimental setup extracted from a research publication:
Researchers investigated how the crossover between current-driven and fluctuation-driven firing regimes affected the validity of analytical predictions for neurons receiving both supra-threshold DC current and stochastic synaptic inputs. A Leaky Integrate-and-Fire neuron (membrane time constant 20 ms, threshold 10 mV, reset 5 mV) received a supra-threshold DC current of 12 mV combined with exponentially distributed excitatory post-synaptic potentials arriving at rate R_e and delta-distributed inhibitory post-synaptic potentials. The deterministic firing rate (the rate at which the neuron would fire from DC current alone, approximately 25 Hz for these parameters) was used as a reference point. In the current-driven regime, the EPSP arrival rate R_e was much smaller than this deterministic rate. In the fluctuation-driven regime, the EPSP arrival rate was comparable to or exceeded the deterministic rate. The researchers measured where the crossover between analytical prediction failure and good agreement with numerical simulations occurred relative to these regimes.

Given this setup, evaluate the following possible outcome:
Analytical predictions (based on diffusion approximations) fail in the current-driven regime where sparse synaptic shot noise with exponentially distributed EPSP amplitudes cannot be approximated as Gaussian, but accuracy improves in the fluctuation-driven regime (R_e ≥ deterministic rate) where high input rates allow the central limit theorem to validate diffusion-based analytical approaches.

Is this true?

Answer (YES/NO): NO